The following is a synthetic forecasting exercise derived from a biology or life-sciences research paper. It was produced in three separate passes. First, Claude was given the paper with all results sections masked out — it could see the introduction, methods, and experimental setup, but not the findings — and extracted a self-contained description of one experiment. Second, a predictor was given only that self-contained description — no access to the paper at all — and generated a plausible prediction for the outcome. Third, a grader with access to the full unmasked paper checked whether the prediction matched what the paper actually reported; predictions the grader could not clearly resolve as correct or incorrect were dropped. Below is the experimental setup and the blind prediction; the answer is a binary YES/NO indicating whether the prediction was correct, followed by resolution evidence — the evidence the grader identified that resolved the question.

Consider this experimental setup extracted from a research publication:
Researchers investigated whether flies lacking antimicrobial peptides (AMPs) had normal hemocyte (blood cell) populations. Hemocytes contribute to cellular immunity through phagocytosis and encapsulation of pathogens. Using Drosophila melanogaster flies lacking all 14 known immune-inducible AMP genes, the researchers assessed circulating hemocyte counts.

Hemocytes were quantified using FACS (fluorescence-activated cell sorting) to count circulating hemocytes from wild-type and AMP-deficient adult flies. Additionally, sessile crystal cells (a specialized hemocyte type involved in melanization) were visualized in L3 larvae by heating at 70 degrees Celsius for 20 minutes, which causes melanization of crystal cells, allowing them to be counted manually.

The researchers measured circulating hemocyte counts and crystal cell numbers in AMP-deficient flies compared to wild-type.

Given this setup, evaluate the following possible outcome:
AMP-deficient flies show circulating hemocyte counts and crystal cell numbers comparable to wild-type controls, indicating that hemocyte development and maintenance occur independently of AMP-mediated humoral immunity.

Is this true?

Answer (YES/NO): YES